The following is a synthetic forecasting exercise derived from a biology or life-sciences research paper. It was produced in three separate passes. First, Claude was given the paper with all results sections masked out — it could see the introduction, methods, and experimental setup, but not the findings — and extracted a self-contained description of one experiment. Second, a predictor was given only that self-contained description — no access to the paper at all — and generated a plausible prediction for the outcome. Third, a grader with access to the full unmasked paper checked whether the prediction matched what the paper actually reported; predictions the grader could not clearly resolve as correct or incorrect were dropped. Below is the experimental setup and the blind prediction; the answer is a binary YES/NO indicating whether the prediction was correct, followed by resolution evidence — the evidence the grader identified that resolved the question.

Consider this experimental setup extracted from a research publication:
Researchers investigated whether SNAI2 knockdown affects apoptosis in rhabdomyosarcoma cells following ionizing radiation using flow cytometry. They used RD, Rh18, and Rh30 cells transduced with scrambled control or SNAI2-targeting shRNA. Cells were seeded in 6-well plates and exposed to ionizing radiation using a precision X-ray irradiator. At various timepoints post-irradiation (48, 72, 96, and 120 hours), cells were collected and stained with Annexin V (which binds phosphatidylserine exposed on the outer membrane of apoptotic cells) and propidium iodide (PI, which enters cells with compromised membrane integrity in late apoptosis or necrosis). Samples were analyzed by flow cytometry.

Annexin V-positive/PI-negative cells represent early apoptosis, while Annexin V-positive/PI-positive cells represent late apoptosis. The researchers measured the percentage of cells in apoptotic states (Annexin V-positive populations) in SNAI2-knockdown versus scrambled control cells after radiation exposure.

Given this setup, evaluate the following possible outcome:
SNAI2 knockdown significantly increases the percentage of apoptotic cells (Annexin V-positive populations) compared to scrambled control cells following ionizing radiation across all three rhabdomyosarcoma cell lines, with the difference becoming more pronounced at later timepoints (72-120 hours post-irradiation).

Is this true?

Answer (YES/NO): YES